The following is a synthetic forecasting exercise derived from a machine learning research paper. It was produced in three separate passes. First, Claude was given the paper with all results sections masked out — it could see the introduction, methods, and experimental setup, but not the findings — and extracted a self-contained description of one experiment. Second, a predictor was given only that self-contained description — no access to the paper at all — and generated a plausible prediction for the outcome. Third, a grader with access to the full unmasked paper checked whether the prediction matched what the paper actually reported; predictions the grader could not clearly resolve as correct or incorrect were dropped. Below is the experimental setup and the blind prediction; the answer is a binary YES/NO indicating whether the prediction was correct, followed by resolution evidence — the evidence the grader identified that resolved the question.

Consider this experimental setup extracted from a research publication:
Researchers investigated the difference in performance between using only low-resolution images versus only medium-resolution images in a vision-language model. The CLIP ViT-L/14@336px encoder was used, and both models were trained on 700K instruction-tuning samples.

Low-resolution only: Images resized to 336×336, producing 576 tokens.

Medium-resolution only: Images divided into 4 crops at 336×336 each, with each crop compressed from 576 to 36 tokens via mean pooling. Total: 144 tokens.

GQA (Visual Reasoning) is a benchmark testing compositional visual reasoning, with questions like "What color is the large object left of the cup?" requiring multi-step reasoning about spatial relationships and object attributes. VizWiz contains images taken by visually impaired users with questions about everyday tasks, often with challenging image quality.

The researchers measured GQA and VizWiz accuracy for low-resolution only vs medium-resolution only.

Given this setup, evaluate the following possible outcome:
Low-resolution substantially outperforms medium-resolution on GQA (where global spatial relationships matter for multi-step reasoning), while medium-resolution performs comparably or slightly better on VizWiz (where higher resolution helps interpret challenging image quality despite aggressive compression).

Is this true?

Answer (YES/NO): NO